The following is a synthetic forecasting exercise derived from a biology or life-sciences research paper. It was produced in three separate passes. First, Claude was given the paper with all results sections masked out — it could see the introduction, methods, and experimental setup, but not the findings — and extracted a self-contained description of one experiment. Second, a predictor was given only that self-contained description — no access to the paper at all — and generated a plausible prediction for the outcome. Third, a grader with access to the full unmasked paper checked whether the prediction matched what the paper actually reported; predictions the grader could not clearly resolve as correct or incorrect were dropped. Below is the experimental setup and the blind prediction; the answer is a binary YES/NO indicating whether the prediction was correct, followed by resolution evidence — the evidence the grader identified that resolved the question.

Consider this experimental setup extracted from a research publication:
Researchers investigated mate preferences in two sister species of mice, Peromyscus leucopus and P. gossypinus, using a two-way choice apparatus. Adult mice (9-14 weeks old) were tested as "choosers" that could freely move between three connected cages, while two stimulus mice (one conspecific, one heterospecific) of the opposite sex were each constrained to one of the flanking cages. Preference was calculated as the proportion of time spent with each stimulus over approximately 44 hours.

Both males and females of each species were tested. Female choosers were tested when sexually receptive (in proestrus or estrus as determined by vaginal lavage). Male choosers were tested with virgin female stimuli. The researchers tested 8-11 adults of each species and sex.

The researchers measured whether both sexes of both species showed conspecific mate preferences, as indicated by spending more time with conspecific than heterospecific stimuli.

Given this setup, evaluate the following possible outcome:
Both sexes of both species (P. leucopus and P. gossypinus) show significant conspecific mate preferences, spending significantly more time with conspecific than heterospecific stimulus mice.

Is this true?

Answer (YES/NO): YES